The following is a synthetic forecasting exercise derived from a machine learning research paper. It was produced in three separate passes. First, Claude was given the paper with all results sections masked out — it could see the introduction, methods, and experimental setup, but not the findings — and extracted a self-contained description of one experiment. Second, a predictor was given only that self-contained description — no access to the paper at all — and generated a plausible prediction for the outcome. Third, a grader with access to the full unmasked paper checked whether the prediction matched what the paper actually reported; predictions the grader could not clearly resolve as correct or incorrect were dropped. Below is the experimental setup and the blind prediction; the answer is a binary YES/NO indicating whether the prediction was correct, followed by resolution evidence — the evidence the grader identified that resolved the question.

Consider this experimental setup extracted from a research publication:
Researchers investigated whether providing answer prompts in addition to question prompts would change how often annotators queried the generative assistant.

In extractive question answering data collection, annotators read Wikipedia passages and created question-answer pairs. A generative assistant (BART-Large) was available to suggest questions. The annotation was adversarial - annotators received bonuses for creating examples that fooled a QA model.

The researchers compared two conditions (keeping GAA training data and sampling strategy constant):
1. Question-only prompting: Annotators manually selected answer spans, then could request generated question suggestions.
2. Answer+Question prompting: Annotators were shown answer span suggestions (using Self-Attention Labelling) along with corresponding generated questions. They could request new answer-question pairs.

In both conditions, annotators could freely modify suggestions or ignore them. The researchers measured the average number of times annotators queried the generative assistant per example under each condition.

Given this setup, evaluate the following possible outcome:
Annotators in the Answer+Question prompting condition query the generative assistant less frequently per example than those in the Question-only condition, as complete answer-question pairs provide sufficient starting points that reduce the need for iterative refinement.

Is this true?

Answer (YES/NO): NO